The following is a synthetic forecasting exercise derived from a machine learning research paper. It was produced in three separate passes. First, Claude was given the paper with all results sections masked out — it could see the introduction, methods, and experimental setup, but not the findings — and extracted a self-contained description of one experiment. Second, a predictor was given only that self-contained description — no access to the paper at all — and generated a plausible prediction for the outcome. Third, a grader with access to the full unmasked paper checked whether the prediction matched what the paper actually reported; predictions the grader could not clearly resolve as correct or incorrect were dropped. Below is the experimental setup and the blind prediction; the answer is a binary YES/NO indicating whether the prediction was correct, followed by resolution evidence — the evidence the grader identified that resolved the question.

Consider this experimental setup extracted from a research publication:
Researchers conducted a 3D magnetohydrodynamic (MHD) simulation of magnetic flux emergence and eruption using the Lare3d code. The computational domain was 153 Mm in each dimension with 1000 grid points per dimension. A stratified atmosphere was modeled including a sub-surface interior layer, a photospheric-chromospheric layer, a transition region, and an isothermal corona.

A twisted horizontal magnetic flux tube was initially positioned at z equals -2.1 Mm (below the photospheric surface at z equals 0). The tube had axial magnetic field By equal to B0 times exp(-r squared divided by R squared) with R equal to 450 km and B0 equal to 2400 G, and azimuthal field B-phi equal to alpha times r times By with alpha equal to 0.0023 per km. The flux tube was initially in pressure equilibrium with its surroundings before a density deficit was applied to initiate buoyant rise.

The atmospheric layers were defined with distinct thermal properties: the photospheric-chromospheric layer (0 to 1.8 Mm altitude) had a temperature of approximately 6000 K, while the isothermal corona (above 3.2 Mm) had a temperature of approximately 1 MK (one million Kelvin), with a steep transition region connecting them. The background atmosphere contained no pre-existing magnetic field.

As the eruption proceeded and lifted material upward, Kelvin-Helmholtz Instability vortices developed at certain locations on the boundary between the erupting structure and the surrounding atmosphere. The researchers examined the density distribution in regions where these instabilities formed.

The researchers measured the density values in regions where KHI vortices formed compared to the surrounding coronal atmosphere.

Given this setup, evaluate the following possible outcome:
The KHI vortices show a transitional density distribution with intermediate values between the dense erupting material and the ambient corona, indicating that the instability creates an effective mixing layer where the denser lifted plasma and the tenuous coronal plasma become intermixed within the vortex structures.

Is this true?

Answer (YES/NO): YES